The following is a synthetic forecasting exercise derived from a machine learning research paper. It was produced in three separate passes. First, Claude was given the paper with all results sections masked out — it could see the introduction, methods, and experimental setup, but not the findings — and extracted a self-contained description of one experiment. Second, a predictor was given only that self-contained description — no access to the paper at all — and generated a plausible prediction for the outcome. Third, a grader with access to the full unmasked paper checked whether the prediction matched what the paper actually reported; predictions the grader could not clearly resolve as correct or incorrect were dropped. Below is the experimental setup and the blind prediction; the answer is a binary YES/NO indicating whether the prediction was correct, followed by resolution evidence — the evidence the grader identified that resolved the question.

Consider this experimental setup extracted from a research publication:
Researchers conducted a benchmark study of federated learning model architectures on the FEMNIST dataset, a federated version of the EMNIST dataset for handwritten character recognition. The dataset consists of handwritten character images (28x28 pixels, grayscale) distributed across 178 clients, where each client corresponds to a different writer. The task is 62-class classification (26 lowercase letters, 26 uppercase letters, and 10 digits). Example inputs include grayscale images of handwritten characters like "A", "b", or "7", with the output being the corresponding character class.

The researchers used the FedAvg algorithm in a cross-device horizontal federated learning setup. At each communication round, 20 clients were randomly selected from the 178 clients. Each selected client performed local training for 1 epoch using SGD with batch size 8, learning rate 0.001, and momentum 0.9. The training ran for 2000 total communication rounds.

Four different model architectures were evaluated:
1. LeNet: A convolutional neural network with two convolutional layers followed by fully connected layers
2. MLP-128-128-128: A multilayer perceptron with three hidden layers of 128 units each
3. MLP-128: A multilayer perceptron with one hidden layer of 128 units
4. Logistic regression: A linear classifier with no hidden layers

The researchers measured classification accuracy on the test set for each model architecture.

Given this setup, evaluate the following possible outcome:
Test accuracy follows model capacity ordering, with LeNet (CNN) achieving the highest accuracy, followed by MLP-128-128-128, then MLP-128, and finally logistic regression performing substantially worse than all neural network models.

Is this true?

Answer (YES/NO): YES